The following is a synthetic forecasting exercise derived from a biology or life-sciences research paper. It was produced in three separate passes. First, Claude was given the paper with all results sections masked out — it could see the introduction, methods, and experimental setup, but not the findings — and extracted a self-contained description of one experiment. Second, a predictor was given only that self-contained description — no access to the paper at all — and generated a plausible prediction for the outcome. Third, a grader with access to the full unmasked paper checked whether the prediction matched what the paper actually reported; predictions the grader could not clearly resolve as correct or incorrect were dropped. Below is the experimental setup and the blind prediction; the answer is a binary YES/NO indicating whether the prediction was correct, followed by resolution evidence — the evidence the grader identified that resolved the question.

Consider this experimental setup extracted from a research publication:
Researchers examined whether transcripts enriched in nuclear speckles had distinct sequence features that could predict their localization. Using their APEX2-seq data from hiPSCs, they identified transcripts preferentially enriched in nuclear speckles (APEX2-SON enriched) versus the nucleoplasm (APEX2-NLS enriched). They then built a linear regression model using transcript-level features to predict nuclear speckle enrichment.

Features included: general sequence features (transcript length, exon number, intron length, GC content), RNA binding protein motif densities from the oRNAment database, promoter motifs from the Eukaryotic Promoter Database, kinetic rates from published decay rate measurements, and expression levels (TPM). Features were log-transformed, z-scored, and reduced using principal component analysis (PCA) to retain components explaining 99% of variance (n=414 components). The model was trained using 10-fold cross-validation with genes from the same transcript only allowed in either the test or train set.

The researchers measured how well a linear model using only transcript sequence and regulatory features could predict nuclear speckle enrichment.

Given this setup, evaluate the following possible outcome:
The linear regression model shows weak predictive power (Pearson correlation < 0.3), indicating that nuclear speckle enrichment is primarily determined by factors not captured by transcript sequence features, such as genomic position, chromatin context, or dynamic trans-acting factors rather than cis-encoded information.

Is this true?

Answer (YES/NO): NO